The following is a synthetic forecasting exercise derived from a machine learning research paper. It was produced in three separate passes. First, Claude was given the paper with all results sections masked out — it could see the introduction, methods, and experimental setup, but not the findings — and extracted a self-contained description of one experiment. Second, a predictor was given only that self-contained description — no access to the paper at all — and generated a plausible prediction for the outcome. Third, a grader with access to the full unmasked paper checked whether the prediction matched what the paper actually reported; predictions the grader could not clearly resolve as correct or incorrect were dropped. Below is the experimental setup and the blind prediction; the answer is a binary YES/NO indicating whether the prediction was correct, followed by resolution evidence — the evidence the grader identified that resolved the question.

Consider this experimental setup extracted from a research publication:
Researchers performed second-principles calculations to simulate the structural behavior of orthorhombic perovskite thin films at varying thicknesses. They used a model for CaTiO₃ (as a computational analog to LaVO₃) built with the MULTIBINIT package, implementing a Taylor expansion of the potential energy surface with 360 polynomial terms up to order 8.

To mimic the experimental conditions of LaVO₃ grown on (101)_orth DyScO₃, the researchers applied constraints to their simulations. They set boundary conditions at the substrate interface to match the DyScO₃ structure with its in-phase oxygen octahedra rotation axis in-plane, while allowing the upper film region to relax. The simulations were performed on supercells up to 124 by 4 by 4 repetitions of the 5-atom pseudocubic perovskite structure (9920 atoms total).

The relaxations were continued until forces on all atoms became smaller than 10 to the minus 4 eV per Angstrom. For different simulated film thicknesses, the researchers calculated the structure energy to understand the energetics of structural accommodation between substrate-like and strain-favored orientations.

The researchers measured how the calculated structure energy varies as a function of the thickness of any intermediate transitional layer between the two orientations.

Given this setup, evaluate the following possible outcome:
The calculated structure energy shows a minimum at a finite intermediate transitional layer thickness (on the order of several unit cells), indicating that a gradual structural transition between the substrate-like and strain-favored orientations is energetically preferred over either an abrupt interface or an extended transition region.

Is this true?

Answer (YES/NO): NO